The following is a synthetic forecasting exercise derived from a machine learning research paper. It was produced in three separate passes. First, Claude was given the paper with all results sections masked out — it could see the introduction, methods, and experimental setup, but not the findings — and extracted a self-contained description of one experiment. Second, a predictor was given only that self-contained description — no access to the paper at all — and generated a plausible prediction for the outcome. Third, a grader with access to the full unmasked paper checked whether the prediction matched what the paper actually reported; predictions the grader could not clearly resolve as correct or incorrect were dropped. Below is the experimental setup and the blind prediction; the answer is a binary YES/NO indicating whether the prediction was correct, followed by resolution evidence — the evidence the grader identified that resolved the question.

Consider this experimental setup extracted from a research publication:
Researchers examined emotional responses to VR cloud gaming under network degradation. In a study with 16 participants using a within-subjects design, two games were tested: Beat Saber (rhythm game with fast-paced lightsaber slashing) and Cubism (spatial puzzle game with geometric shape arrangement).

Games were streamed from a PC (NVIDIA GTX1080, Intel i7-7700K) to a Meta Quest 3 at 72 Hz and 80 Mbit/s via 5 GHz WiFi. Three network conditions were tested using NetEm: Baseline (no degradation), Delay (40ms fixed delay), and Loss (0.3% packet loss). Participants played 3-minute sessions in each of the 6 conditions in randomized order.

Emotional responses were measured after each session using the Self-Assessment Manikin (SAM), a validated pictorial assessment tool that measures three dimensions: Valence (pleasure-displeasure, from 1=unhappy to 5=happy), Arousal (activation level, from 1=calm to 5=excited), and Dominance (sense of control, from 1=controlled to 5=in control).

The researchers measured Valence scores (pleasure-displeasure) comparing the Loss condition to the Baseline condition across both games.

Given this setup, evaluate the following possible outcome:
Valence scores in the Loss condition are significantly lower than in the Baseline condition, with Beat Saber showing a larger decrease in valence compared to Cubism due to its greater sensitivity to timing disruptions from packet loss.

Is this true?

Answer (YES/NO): YES